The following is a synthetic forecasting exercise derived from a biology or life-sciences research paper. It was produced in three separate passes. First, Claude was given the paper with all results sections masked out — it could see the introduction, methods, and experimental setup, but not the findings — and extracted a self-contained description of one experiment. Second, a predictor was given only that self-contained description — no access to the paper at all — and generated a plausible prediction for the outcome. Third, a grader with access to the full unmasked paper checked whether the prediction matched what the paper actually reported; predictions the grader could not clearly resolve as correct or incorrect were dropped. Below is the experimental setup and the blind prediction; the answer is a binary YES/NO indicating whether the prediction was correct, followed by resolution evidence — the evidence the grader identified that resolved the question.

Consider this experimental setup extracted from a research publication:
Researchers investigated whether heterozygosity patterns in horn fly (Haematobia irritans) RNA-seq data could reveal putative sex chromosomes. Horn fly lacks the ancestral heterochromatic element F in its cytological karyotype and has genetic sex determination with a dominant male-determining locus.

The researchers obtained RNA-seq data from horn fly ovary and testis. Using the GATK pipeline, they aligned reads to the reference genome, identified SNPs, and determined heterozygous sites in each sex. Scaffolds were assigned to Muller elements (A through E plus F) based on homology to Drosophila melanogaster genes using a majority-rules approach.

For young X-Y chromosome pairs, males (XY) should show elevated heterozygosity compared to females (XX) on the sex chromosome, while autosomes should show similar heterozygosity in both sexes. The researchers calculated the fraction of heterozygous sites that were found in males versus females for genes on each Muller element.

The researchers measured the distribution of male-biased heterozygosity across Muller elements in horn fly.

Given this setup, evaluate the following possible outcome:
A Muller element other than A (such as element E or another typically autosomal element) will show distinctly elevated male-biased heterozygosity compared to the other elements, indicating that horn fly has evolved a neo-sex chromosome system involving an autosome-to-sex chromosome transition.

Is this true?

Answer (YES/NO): NO